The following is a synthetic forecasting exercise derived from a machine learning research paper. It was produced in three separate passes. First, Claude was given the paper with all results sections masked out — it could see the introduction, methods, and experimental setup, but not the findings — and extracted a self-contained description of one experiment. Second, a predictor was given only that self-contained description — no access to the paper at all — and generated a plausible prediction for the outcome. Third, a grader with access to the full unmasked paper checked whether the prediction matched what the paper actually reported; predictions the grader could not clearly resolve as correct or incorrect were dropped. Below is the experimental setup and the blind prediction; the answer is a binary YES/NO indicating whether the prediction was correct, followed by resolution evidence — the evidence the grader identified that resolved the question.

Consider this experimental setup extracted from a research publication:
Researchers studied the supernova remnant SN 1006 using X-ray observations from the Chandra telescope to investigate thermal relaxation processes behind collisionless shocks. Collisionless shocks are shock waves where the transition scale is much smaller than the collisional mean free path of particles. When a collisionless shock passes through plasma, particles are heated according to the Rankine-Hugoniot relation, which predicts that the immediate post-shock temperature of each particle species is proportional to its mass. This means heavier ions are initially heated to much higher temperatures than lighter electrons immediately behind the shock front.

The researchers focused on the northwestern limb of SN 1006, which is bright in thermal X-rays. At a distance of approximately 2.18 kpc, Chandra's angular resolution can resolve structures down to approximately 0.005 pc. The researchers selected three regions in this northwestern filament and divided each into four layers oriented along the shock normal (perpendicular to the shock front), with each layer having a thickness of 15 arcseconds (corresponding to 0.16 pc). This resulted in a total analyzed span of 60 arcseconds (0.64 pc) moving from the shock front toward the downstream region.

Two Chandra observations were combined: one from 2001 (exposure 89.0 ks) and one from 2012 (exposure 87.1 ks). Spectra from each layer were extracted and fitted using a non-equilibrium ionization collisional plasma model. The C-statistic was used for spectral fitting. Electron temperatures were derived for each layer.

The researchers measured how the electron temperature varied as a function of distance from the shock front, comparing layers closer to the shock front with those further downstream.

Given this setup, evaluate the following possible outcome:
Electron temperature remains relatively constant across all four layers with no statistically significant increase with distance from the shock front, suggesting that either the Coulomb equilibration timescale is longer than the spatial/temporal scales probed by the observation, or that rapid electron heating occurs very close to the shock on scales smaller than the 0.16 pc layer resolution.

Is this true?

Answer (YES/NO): NO